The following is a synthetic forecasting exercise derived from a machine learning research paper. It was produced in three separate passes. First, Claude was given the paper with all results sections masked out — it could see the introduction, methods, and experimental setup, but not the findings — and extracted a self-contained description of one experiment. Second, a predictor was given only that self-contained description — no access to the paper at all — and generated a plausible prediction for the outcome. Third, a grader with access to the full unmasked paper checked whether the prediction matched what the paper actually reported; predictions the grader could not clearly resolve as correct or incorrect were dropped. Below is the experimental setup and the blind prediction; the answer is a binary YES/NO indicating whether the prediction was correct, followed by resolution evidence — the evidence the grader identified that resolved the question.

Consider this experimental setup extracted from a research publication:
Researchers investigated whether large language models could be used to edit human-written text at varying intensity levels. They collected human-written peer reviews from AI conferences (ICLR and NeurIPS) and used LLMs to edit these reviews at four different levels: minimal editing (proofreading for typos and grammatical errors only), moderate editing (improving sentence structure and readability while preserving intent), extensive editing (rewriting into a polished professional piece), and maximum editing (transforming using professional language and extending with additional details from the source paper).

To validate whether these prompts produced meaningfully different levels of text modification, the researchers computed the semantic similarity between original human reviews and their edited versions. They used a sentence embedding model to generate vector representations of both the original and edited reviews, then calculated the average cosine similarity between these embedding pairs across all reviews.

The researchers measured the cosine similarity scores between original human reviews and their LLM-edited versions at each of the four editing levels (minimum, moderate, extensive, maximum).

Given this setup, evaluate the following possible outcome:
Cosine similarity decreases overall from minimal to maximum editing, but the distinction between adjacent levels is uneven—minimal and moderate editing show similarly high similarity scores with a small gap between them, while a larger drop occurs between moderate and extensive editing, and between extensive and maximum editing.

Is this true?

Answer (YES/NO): NO